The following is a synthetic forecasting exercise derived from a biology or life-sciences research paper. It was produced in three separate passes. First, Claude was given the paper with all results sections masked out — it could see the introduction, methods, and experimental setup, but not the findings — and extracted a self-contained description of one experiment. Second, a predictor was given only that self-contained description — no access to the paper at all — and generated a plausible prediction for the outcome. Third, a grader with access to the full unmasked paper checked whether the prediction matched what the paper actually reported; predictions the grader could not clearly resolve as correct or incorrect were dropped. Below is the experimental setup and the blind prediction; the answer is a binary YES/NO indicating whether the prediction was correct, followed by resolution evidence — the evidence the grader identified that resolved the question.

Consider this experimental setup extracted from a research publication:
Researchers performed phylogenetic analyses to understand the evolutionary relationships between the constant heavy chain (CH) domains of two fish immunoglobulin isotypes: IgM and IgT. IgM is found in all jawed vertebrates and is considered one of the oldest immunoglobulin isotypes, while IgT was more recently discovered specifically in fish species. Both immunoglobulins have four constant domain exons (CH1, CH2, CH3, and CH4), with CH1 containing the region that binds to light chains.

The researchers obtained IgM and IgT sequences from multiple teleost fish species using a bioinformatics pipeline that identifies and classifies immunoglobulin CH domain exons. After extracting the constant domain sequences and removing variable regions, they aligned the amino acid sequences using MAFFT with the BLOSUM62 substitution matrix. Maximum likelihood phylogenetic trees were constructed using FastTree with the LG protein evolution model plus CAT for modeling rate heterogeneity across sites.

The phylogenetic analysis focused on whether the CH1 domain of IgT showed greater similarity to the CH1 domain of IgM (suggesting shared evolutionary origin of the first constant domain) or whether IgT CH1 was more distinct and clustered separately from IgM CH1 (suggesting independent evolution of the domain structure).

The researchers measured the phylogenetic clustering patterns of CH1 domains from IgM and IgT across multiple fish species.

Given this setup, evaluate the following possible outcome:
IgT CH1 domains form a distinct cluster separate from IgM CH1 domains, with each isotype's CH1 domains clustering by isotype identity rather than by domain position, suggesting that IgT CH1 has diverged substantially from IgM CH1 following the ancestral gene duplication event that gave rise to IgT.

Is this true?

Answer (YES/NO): NO